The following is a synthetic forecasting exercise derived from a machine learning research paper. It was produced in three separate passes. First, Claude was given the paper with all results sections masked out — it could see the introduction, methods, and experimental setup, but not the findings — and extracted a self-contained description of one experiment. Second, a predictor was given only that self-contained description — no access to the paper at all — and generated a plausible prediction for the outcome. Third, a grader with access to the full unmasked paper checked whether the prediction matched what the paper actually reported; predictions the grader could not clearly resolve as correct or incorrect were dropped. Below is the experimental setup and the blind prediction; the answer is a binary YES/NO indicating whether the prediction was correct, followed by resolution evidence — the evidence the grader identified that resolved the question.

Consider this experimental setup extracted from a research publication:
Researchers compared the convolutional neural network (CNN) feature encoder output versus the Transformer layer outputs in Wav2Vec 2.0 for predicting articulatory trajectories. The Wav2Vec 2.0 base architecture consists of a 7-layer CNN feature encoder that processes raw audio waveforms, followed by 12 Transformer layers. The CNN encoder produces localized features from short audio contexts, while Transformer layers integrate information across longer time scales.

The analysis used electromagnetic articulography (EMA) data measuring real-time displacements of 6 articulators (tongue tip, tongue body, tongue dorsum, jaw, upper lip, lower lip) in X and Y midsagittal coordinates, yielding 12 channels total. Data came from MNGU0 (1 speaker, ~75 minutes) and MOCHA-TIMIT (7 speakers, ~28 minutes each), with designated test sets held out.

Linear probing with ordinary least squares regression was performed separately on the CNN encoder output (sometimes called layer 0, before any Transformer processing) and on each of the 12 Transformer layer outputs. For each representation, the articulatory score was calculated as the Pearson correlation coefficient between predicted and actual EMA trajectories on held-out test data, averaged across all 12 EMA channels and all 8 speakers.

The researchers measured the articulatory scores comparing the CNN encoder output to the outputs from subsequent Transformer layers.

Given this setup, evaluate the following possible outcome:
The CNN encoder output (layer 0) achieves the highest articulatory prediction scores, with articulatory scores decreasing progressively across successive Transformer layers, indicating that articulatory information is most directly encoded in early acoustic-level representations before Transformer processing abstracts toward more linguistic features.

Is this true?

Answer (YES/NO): NO